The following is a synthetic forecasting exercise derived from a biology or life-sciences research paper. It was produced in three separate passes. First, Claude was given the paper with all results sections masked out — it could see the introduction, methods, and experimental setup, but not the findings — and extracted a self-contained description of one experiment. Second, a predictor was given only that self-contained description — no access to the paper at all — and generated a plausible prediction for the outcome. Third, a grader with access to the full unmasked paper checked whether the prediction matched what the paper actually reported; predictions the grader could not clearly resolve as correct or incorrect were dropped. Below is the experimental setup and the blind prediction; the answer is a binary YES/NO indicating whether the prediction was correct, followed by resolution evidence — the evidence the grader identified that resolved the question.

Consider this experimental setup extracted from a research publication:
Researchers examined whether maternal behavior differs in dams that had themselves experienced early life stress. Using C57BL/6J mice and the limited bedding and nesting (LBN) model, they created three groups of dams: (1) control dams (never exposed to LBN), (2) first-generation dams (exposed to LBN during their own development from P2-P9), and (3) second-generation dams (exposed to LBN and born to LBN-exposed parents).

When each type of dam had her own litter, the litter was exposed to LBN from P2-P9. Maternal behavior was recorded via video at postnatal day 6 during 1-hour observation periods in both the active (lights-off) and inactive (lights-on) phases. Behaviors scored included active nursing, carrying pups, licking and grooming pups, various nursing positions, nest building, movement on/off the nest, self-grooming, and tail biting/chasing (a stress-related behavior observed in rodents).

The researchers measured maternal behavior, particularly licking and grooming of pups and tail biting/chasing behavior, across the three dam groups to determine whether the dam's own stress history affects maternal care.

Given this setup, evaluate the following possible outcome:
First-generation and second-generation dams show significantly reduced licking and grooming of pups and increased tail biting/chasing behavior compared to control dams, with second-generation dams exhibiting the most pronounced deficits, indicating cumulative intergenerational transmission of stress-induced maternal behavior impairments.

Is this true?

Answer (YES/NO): NO